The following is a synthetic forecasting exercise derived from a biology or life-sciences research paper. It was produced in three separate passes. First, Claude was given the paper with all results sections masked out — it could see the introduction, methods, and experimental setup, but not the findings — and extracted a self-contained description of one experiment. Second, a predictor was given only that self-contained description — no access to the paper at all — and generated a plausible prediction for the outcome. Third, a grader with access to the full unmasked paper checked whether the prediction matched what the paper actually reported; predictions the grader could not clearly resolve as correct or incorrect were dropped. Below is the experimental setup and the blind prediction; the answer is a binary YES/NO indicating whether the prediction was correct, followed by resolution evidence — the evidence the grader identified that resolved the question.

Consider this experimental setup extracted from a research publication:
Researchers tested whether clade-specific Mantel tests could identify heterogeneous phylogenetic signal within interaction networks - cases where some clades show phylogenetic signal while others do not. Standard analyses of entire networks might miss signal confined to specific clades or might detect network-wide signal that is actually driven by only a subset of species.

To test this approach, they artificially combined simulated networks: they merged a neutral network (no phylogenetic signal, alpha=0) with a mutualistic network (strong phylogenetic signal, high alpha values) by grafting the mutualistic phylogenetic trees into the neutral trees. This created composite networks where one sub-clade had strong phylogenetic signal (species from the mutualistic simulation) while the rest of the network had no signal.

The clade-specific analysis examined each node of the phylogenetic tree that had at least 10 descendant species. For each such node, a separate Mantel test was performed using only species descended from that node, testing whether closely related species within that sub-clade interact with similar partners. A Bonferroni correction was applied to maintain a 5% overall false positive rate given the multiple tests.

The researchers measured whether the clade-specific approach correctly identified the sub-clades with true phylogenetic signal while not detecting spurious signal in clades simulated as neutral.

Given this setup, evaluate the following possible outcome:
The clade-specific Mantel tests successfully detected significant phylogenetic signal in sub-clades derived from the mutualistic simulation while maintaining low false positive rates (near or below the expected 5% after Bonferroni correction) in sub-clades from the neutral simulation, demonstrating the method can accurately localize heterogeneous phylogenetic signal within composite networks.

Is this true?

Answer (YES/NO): YES